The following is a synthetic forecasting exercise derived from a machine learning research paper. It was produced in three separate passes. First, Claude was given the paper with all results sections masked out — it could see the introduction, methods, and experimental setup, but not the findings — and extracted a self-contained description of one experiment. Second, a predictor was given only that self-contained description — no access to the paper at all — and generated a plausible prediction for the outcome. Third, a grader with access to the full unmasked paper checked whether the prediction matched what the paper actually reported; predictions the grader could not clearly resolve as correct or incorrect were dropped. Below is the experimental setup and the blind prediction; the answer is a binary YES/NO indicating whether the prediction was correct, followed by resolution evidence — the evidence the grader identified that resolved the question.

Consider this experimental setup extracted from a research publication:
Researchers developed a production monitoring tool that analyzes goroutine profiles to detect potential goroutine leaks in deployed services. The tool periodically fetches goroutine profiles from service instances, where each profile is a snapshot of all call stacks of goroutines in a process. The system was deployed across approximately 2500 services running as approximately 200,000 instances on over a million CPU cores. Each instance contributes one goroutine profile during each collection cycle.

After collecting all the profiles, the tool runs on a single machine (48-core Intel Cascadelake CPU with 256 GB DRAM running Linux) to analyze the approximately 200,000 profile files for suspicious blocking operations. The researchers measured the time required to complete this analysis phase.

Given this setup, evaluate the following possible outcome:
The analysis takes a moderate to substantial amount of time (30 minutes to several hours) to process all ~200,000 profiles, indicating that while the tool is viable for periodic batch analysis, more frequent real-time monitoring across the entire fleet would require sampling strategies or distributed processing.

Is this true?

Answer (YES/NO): NO